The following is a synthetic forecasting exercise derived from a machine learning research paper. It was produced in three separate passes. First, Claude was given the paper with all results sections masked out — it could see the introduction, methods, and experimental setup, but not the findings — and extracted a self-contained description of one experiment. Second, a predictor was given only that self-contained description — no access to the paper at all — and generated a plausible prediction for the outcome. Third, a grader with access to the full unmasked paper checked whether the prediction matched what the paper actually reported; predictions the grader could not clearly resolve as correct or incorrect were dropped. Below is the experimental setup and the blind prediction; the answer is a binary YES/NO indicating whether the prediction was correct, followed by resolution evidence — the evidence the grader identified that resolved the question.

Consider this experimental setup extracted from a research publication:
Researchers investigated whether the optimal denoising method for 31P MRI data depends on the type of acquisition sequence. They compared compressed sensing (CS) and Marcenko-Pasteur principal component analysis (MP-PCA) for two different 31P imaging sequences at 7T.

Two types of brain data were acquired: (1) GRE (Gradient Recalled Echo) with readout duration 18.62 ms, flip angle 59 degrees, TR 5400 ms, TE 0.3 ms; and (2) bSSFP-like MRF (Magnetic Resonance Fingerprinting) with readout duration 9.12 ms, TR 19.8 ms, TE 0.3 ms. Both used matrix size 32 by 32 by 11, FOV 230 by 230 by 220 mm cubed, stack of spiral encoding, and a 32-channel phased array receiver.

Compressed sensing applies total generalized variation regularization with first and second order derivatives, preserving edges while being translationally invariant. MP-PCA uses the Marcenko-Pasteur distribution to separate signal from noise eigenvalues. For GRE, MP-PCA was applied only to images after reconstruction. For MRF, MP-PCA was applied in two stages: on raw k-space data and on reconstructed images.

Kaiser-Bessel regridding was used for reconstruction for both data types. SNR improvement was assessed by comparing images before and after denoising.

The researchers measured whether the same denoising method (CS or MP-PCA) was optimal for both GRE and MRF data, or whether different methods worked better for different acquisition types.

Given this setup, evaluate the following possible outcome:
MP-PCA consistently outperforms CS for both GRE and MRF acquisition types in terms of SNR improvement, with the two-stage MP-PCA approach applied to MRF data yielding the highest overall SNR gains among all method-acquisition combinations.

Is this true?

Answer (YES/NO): NO